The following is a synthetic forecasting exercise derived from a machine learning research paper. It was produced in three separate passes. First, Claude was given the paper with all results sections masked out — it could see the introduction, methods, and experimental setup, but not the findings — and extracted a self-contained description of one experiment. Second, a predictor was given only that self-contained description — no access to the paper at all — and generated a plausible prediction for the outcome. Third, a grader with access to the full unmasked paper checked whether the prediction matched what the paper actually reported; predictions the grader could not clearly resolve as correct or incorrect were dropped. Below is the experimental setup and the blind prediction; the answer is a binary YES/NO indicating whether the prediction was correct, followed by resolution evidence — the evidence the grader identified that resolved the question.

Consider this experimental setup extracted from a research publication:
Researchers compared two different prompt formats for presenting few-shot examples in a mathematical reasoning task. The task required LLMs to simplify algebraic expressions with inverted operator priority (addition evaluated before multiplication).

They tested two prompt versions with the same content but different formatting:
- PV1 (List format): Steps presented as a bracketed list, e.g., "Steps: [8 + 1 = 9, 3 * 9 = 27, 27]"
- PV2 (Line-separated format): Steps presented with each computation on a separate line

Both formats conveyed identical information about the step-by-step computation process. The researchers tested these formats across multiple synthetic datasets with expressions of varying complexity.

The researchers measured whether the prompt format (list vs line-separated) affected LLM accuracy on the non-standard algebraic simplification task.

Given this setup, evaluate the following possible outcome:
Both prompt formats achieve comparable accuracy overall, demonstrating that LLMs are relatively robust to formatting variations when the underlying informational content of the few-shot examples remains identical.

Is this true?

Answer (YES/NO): NO